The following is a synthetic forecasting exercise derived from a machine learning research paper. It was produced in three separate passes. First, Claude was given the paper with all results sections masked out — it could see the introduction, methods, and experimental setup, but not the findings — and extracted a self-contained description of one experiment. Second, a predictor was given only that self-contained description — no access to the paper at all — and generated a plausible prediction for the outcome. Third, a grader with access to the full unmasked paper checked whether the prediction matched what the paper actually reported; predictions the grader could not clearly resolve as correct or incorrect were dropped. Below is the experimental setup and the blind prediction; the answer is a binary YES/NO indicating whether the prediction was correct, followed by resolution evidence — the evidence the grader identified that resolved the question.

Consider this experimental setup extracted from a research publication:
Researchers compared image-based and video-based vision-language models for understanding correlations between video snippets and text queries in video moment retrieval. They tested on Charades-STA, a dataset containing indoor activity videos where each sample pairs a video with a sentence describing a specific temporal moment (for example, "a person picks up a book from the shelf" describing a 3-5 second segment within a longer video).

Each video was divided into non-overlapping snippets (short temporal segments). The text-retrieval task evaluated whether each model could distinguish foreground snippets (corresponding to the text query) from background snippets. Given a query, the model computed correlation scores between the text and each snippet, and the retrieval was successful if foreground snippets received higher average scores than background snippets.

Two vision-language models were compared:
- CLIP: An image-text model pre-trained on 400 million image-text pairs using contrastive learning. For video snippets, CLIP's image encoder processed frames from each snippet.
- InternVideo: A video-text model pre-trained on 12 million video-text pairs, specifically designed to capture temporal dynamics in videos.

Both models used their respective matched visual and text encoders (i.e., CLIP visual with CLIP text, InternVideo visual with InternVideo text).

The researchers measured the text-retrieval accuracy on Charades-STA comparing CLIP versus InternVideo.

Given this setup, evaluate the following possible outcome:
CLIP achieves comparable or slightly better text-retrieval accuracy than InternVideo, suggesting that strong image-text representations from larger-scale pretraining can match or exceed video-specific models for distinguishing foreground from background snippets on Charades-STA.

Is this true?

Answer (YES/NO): NO